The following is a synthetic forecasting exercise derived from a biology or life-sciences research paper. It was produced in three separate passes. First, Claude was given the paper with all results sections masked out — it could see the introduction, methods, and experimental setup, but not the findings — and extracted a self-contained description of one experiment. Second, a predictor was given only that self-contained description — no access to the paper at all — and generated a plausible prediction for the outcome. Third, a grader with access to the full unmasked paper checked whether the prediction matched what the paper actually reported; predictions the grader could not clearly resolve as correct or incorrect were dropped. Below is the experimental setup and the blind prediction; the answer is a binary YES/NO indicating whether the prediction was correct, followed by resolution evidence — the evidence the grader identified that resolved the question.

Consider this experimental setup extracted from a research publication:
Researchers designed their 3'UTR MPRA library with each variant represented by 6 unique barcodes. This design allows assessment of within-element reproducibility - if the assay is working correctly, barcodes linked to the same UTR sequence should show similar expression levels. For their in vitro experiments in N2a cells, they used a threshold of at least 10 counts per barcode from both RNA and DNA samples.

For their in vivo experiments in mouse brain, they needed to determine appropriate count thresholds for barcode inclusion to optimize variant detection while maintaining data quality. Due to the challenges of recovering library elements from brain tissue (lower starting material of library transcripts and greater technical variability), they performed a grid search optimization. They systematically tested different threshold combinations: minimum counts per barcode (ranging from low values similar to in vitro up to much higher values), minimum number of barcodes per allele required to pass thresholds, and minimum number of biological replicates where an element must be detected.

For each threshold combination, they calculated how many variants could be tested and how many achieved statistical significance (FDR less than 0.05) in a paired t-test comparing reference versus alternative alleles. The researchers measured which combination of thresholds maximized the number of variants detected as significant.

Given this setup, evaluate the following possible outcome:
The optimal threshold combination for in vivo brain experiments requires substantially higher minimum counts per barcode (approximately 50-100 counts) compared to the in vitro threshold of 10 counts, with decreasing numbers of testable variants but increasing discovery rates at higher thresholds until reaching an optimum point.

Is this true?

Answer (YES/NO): NO